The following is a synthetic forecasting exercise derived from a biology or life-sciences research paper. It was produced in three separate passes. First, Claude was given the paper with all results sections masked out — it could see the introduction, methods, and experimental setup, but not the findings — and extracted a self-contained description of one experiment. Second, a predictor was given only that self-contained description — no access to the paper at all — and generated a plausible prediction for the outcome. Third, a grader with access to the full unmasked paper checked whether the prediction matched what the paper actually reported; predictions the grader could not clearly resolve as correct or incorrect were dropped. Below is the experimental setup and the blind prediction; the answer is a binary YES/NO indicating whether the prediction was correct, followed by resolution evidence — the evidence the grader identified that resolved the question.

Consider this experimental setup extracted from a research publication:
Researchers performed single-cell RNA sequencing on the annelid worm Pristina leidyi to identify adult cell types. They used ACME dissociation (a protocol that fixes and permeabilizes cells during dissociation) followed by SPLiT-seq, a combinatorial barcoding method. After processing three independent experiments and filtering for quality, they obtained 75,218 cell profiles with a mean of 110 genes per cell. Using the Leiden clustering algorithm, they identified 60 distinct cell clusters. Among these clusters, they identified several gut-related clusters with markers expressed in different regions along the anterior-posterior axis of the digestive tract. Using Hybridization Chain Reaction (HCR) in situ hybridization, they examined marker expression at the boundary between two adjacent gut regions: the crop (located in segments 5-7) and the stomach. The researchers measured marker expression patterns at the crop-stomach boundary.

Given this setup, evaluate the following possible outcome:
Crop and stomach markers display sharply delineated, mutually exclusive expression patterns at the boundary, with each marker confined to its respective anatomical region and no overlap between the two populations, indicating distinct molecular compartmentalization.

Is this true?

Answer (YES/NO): YES